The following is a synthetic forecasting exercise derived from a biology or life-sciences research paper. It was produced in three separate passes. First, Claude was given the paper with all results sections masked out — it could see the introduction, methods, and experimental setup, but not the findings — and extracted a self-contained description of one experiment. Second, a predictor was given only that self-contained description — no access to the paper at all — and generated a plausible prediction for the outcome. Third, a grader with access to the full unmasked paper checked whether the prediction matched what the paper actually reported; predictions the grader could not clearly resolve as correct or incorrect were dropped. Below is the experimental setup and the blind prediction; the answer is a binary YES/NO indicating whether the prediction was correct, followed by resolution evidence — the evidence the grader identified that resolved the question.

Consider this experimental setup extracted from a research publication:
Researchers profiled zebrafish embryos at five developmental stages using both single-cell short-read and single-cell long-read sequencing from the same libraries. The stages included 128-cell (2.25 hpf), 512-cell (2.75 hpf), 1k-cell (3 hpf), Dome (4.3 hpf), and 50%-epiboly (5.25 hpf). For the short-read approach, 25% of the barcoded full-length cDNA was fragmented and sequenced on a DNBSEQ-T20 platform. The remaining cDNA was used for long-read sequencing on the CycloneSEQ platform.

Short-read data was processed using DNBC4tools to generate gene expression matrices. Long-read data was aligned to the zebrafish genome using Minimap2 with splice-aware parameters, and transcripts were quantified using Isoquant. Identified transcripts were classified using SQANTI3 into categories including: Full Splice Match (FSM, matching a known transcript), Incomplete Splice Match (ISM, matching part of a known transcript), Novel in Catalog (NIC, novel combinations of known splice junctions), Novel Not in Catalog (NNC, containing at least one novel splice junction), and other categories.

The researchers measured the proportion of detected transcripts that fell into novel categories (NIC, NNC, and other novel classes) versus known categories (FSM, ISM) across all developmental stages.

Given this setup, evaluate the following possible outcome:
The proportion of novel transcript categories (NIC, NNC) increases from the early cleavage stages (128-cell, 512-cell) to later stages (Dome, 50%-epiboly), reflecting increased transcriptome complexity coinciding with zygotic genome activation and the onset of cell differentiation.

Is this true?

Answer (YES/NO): NO